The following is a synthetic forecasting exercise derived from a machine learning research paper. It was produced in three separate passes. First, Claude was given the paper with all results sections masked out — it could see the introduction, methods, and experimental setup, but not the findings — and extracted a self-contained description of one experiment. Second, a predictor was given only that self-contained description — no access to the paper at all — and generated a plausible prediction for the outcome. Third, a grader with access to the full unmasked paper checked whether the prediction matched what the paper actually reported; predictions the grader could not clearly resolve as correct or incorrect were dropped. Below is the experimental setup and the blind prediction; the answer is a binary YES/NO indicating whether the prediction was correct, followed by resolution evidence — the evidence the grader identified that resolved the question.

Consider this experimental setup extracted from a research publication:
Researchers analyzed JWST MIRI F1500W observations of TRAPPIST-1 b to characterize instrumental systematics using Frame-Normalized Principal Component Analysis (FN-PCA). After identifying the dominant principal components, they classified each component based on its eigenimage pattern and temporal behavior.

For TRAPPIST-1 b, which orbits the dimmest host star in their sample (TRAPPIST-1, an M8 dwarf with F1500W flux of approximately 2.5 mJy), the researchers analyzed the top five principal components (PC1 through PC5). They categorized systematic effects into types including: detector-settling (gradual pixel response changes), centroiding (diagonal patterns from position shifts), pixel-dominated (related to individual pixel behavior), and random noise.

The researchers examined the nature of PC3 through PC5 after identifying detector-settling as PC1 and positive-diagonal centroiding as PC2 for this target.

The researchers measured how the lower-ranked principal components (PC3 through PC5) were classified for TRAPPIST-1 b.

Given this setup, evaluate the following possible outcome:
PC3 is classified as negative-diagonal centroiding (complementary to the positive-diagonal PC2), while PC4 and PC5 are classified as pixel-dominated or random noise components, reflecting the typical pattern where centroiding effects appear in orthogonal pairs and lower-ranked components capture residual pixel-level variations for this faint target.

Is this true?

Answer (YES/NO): NO